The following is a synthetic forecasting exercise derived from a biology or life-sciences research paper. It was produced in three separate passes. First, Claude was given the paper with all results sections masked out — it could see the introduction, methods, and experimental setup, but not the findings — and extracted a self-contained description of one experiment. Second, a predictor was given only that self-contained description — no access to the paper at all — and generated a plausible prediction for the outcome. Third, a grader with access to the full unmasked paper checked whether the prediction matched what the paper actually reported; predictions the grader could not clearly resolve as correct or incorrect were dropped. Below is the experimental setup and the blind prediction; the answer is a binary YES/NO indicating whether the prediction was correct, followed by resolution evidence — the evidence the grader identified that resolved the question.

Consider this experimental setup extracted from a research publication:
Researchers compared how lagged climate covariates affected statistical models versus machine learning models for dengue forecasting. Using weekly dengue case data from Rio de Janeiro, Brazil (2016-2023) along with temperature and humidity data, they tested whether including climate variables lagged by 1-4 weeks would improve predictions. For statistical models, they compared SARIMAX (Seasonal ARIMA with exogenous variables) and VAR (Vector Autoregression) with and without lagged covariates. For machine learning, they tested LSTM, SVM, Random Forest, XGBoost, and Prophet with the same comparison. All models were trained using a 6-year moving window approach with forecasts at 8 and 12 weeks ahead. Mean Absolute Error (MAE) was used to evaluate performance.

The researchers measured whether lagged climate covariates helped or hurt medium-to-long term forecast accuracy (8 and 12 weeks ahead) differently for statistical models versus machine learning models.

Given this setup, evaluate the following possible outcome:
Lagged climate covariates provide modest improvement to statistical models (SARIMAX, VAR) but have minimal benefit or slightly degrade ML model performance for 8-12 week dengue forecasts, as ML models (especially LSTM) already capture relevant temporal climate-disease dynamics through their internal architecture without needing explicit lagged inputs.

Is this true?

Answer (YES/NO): YES